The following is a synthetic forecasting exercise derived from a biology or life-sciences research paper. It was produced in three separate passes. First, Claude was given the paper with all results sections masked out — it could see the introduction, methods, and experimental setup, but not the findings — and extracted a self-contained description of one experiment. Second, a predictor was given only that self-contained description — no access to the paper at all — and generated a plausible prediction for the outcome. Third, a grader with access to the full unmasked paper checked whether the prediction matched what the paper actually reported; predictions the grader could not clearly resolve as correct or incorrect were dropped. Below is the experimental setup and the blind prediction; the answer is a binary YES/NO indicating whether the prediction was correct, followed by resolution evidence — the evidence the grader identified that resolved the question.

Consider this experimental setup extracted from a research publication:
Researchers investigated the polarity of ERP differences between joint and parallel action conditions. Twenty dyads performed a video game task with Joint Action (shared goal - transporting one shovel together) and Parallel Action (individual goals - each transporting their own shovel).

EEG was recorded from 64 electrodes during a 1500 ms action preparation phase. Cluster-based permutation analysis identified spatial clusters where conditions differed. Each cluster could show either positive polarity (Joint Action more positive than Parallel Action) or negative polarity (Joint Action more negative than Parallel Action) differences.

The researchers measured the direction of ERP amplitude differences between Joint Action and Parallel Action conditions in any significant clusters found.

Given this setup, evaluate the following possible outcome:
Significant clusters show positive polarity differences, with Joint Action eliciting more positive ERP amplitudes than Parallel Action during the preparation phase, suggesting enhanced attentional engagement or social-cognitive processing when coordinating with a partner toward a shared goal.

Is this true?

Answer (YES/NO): NO